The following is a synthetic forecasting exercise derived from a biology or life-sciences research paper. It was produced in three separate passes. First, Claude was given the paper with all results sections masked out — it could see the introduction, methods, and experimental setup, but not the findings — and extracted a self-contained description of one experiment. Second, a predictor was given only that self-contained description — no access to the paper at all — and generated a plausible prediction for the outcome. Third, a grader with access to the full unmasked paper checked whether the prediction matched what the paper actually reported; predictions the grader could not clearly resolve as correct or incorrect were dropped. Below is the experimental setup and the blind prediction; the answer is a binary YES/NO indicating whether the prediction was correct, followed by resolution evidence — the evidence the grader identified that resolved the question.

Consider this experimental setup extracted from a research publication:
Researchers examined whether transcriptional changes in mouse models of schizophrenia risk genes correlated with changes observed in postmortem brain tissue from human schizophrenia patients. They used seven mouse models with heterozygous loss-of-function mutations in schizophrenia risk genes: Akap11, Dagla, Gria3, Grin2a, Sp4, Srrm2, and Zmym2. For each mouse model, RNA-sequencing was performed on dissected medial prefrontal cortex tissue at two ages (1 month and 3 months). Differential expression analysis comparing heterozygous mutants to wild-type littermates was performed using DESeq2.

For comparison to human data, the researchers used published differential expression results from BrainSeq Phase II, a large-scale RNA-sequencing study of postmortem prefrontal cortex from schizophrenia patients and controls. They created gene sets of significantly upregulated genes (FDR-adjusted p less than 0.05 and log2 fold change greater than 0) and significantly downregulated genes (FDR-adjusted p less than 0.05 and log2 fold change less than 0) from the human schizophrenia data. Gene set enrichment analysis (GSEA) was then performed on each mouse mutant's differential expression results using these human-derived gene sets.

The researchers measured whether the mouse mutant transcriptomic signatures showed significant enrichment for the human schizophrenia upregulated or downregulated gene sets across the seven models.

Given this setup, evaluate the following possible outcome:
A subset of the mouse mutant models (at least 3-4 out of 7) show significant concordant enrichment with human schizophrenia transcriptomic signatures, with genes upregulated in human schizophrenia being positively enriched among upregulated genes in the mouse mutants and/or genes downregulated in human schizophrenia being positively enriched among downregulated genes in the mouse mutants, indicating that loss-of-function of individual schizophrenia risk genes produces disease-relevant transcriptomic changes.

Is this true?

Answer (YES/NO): NO